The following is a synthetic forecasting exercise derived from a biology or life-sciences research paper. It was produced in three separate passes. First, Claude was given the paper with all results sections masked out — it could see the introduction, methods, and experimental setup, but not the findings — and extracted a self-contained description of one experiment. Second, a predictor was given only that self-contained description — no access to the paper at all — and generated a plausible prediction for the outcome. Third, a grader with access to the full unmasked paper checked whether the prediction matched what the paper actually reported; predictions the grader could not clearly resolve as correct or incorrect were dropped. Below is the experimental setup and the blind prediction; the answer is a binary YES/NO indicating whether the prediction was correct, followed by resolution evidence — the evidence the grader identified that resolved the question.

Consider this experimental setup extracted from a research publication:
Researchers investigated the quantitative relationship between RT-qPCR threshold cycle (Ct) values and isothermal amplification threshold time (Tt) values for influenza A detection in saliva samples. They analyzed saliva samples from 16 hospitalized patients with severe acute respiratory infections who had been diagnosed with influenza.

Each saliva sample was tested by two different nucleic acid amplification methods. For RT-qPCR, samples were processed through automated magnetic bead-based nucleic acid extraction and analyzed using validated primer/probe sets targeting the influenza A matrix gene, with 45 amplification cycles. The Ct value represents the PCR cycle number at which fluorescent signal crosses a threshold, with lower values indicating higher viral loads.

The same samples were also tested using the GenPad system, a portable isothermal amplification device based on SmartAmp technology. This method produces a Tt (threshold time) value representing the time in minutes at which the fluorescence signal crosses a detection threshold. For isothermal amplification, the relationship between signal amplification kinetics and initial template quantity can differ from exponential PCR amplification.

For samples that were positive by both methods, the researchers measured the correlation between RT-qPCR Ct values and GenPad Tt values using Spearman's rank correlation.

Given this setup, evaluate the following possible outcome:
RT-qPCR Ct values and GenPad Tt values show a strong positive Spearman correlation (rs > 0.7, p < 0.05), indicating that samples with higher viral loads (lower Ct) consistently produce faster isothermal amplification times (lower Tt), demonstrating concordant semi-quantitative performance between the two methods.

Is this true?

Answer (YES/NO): NO